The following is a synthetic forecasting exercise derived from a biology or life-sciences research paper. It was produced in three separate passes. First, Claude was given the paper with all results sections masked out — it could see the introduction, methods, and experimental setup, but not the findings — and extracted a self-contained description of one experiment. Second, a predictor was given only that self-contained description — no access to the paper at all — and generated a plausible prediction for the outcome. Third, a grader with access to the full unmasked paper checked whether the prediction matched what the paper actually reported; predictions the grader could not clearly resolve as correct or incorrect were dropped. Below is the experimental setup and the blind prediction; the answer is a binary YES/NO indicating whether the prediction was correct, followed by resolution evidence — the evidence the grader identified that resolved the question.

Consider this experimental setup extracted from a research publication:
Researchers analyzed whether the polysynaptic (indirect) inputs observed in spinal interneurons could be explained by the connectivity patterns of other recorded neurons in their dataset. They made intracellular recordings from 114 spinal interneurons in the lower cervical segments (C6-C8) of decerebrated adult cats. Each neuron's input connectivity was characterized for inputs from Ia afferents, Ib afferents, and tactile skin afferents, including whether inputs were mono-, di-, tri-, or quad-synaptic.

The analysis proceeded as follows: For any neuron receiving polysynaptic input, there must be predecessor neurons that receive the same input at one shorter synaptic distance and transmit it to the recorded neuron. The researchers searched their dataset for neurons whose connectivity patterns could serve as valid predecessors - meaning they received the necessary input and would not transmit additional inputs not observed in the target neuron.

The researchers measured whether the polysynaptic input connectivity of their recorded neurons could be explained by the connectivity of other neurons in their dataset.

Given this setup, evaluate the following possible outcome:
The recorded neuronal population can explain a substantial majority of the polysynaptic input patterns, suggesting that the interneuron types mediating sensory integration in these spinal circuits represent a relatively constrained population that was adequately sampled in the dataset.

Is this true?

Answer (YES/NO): YES